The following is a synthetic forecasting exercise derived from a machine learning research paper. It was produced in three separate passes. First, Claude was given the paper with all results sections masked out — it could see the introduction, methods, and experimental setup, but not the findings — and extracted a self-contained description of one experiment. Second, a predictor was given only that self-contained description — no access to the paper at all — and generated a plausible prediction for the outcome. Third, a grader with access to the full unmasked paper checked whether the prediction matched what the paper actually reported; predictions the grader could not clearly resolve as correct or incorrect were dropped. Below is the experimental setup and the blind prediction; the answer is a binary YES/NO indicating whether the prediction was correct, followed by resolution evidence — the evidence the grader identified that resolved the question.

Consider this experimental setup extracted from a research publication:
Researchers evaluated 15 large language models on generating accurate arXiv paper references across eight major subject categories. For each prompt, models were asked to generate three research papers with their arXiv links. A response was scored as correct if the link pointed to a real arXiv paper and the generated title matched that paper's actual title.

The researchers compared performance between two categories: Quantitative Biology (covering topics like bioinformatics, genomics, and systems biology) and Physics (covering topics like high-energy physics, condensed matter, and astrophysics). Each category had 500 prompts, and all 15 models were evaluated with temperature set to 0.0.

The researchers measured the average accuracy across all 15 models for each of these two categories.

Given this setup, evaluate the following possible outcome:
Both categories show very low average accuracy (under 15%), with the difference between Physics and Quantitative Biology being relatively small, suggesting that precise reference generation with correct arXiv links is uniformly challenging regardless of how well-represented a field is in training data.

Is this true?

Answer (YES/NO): NO